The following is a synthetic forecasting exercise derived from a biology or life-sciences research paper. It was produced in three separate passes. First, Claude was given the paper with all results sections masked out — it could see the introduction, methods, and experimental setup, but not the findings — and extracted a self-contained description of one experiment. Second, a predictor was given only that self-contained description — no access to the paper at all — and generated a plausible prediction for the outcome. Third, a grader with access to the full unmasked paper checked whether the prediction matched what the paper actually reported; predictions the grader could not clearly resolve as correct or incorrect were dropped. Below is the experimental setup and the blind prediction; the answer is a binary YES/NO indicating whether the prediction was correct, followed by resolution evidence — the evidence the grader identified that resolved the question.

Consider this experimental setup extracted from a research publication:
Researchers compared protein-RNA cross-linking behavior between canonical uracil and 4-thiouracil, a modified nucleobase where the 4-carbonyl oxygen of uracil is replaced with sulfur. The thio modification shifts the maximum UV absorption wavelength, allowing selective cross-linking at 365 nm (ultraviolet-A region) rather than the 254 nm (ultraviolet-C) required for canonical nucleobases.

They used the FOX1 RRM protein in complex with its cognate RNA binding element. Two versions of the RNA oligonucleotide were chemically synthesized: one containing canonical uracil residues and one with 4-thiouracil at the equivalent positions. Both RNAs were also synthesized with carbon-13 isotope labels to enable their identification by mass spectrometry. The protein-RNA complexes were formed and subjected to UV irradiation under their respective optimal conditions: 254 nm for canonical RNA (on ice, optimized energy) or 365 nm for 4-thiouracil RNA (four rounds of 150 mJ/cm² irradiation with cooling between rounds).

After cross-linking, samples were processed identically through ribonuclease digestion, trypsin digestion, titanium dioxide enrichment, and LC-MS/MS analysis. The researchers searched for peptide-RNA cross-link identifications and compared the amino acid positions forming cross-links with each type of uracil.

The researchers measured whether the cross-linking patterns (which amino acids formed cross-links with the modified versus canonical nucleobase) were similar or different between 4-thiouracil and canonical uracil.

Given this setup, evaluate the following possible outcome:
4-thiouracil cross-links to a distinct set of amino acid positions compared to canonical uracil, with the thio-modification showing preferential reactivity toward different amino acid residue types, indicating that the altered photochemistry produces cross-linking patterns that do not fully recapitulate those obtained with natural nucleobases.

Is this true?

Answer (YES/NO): YES